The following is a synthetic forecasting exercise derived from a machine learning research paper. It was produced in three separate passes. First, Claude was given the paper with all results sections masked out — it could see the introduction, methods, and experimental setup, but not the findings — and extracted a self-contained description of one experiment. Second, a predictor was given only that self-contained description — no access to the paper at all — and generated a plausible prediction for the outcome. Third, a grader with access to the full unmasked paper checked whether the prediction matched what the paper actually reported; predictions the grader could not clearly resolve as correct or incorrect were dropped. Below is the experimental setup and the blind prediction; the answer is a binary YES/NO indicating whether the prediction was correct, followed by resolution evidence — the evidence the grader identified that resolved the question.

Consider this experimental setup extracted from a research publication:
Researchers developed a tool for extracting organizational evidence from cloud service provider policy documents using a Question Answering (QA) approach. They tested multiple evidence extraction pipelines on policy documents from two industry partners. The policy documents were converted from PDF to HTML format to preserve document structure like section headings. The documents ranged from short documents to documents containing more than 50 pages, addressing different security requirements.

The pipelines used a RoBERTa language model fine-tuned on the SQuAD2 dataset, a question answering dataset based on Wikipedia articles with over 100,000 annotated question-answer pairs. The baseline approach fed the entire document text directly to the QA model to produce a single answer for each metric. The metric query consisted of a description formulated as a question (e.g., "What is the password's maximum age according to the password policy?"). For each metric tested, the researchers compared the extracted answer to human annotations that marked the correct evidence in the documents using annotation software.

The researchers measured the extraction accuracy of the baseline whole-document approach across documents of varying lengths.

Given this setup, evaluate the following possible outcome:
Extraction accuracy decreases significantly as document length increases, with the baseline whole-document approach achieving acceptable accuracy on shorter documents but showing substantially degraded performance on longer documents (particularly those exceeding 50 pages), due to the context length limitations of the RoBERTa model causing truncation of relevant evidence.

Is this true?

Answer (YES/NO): NO